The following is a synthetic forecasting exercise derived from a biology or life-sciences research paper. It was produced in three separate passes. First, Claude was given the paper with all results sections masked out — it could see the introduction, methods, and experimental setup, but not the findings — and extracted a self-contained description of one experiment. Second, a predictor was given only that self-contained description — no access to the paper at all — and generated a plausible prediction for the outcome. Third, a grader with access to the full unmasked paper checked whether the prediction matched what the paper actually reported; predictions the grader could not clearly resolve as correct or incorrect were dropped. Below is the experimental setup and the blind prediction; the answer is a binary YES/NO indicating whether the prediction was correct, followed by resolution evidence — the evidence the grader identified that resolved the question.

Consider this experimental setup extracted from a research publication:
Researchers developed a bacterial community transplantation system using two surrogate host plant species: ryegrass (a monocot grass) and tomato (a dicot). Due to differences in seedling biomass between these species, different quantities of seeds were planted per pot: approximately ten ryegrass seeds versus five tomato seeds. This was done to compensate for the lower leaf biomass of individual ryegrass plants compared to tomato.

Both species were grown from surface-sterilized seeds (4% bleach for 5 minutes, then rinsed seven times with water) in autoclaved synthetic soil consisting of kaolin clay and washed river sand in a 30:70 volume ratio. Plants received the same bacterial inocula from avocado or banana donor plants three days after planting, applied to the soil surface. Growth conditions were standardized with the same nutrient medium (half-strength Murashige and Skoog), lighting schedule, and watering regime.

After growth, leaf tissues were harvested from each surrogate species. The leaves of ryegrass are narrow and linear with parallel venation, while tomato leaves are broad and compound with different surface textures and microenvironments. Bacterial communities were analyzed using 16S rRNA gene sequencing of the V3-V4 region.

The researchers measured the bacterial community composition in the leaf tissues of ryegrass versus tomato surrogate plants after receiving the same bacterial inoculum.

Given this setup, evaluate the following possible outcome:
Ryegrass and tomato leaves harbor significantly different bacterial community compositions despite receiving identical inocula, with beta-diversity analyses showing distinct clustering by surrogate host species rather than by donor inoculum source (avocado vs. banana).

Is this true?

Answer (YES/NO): YES